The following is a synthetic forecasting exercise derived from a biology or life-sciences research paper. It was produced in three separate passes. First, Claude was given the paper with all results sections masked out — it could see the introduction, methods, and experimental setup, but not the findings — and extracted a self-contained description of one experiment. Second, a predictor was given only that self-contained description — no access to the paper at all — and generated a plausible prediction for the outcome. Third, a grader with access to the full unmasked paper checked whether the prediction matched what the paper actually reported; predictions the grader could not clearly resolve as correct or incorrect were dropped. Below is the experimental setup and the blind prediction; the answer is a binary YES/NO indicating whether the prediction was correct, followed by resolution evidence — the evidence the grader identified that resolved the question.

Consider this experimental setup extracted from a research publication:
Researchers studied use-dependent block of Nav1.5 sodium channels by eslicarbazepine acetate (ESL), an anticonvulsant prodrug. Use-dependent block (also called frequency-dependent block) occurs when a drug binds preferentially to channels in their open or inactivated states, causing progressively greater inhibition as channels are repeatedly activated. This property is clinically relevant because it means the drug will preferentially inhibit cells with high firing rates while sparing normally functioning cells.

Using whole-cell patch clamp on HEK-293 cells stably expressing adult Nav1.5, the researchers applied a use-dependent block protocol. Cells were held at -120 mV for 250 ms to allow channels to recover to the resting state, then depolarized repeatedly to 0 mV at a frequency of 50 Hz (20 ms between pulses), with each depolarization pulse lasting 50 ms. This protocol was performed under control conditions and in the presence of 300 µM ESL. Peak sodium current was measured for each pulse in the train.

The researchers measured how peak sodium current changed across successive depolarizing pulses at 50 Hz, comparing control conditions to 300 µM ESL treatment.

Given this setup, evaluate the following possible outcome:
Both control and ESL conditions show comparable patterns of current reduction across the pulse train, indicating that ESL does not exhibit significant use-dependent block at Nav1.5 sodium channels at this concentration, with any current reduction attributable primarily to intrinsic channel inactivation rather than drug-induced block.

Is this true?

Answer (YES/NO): NO